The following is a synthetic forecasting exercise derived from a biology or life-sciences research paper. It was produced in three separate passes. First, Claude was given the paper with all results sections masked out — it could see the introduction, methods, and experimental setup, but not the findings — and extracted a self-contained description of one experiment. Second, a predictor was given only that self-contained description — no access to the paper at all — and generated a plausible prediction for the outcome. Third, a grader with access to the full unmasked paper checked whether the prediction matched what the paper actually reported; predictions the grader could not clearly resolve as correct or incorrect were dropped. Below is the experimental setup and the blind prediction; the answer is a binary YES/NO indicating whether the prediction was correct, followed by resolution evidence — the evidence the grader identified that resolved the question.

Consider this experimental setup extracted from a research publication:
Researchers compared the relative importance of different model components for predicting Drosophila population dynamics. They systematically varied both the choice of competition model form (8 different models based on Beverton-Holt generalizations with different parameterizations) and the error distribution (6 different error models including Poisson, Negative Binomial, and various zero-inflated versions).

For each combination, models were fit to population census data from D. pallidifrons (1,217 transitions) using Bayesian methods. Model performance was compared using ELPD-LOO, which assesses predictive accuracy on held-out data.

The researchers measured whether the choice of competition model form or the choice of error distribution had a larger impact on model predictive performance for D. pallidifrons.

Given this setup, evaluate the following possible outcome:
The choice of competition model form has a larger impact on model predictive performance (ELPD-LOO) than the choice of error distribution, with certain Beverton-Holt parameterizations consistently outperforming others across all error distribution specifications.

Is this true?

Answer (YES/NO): NO